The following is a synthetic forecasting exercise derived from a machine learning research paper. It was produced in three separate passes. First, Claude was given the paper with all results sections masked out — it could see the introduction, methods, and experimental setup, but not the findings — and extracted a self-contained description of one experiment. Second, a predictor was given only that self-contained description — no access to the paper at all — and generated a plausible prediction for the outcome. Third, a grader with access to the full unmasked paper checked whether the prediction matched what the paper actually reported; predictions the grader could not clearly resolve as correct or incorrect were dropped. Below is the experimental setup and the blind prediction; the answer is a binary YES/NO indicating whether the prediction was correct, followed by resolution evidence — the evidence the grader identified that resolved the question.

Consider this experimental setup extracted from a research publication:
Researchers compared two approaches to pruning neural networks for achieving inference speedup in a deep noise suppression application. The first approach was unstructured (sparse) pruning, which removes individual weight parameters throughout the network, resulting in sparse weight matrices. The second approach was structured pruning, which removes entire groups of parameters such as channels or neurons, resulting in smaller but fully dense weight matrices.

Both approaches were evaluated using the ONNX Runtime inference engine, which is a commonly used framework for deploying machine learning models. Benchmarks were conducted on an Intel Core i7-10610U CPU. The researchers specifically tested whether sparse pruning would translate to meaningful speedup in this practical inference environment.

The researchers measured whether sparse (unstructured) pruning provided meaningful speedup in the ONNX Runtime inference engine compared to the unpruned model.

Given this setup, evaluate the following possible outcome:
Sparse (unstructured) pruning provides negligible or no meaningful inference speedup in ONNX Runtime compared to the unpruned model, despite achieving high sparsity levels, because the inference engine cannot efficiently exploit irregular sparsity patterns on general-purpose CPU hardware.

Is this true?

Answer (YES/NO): YES